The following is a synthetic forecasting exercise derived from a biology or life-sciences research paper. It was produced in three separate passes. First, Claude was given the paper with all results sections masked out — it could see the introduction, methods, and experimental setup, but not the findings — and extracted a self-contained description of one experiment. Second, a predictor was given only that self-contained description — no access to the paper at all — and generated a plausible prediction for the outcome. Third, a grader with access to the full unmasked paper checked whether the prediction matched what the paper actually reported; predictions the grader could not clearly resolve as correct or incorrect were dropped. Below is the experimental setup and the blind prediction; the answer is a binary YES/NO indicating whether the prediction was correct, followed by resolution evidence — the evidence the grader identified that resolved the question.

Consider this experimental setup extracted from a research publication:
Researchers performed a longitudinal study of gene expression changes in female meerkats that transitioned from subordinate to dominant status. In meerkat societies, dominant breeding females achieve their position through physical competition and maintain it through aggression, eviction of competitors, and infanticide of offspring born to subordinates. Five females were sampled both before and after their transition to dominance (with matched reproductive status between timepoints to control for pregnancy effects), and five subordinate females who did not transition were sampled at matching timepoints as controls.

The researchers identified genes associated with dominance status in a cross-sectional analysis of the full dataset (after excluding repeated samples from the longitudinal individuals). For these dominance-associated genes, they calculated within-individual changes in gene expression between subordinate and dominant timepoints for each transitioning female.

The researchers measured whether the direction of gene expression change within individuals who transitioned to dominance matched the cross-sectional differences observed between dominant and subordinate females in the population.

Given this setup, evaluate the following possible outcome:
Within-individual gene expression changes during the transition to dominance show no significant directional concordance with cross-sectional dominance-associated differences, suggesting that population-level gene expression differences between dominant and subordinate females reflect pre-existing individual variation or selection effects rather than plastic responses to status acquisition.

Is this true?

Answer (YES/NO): NO